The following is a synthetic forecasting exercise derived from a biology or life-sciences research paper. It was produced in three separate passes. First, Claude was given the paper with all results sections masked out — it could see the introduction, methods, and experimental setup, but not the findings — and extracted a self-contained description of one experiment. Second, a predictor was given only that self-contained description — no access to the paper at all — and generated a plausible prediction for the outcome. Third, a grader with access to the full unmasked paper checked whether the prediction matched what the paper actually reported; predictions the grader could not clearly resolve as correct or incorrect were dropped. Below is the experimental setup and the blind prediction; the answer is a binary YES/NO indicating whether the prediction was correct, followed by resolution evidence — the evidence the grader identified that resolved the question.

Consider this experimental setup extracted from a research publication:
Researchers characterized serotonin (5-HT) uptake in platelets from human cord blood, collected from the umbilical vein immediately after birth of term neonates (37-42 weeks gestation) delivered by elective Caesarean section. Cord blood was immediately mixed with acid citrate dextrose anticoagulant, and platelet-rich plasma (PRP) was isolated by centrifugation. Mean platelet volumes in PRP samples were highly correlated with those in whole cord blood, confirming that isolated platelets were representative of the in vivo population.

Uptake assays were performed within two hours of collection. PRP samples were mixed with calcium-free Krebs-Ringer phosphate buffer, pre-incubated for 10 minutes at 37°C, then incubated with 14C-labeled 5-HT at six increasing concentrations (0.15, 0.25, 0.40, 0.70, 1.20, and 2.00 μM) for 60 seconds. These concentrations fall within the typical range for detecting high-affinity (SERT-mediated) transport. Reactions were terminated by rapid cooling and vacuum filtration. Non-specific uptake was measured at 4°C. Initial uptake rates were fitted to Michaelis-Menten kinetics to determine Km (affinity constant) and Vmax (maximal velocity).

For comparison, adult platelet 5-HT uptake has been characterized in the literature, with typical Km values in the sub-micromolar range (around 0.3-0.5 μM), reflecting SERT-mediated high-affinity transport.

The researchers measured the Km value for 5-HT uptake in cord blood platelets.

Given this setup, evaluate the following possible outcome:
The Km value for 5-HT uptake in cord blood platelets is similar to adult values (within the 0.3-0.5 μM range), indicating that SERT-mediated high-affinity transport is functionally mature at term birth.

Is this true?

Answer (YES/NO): NO